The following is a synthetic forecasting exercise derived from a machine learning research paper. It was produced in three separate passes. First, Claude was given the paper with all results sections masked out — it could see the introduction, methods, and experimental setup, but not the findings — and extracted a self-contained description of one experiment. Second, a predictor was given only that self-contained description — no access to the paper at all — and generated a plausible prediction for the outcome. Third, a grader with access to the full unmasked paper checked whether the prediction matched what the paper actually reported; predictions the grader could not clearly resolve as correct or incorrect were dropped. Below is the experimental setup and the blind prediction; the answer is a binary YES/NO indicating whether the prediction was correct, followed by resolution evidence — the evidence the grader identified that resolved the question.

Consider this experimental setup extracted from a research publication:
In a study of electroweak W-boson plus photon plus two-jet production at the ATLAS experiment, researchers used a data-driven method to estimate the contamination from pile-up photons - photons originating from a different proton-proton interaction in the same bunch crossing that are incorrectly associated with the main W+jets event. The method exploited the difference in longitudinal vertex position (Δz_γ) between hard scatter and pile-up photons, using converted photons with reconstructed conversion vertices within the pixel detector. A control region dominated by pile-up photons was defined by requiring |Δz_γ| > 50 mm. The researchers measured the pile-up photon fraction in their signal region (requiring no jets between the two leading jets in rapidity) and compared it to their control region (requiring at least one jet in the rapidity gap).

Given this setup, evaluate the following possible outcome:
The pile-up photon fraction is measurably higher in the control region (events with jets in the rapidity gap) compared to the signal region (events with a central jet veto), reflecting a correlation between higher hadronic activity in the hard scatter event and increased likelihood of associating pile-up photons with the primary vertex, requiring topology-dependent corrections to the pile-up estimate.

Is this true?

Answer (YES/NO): NO